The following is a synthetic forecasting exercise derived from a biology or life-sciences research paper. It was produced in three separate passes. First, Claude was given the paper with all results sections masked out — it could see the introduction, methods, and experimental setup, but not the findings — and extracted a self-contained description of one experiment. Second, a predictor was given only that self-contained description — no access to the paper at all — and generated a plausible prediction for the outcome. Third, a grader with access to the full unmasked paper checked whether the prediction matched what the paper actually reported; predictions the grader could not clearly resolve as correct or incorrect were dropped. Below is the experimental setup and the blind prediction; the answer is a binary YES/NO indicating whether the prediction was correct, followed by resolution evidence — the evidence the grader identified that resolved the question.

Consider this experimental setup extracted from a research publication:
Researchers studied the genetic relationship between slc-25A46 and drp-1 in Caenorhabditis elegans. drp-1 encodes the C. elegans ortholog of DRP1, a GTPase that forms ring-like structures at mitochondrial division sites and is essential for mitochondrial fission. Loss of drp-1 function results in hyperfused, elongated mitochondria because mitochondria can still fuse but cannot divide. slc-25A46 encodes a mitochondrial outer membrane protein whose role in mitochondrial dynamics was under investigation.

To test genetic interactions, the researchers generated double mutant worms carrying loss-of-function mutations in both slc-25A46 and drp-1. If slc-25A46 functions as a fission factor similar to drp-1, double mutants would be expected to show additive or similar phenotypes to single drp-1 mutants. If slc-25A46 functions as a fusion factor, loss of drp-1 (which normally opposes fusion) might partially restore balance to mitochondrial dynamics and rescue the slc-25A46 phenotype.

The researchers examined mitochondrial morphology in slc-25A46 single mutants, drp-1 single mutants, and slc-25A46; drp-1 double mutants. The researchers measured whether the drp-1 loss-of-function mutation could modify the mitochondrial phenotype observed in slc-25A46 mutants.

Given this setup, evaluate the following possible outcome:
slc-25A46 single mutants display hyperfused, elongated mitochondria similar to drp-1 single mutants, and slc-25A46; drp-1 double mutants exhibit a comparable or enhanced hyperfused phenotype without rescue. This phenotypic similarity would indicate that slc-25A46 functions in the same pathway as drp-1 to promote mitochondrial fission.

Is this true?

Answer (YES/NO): NO